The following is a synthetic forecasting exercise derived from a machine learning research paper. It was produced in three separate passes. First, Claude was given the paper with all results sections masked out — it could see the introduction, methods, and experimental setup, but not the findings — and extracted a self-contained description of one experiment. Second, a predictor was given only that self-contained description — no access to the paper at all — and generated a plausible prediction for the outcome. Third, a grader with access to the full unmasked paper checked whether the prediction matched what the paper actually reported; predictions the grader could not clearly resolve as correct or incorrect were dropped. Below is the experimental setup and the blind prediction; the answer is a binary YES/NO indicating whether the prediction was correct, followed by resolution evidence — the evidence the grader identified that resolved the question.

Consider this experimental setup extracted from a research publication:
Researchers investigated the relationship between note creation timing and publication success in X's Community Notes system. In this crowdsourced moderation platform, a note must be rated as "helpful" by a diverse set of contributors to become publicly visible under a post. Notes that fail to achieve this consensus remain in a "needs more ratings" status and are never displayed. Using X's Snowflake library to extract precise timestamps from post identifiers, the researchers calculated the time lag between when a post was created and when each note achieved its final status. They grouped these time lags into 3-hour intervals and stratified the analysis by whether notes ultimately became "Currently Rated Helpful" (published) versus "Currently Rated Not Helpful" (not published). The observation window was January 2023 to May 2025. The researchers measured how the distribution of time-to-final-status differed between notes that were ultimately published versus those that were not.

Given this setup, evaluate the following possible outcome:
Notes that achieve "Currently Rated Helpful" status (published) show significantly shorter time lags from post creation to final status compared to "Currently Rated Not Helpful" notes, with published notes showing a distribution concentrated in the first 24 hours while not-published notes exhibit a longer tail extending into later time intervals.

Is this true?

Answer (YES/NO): YES